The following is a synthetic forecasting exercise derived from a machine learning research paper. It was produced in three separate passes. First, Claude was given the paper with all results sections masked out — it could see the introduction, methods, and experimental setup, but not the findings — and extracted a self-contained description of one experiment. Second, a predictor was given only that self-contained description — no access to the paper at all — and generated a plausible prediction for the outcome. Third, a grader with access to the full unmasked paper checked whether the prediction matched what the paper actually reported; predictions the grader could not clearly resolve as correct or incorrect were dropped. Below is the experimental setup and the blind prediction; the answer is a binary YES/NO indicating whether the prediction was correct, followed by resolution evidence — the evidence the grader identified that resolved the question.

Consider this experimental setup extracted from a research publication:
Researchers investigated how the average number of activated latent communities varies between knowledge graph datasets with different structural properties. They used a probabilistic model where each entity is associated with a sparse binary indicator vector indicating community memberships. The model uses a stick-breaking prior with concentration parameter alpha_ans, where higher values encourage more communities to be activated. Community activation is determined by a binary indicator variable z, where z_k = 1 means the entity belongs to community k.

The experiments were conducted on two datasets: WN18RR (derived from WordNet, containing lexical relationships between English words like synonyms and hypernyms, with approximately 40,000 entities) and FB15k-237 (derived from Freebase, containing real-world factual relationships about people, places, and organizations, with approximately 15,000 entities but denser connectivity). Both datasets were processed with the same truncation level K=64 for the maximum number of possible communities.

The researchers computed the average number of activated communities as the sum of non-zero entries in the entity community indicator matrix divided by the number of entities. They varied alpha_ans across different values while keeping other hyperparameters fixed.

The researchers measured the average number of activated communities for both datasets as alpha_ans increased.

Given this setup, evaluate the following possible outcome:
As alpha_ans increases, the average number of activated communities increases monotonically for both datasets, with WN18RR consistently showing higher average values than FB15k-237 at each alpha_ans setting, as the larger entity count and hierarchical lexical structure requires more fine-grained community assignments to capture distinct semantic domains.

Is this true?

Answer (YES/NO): YES